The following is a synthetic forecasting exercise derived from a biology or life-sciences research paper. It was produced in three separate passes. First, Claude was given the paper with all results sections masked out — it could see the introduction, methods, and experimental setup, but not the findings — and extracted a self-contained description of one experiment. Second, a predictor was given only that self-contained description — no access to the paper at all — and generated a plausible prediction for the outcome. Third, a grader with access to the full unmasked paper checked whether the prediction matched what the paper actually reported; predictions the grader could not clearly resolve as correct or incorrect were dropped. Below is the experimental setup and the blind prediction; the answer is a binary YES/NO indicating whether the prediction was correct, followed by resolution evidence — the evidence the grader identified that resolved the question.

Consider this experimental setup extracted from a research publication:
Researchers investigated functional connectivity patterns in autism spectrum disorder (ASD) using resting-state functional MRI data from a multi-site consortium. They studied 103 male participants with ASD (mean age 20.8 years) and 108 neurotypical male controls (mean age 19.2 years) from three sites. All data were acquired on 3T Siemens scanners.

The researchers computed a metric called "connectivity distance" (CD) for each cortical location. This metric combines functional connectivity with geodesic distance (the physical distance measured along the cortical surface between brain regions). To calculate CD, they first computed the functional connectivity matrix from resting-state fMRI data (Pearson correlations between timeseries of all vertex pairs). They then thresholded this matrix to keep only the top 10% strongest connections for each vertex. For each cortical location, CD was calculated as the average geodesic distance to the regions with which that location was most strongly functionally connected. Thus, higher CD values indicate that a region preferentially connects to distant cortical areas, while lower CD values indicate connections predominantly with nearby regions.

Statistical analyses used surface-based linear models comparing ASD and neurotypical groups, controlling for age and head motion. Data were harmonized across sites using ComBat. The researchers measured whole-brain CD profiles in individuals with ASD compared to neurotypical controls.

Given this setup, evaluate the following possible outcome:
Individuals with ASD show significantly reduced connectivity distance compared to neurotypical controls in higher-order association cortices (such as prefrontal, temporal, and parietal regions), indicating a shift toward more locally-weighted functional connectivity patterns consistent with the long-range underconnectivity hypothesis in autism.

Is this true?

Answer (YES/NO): YES